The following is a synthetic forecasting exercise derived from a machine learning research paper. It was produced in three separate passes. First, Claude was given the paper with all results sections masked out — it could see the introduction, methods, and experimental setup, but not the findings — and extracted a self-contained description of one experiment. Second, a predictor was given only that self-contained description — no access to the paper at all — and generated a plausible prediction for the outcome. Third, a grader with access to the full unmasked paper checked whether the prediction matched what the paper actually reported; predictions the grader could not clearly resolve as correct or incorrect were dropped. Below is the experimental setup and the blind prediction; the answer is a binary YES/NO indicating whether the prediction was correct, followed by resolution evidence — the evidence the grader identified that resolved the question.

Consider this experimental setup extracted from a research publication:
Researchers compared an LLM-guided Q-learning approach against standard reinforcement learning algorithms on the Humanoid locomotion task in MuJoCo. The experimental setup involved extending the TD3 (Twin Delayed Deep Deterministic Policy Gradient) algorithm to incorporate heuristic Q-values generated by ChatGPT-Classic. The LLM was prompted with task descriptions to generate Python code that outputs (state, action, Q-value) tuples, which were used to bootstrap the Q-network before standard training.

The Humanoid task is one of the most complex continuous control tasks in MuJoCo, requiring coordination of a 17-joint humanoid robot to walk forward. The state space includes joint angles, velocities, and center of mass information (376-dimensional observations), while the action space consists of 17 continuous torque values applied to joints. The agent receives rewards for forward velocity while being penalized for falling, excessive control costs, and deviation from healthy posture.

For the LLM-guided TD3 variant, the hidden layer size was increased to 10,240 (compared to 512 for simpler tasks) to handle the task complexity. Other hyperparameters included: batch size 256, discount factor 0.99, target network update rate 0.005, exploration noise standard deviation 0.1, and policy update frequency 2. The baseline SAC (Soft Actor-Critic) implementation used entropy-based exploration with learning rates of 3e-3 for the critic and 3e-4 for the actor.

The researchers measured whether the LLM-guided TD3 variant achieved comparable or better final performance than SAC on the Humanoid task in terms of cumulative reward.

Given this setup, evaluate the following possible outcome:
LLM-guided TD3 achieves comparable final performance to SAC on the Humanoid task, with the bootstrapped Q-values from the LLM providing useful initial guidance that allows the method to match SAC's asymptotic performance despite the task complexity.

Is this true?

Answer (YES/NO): NO